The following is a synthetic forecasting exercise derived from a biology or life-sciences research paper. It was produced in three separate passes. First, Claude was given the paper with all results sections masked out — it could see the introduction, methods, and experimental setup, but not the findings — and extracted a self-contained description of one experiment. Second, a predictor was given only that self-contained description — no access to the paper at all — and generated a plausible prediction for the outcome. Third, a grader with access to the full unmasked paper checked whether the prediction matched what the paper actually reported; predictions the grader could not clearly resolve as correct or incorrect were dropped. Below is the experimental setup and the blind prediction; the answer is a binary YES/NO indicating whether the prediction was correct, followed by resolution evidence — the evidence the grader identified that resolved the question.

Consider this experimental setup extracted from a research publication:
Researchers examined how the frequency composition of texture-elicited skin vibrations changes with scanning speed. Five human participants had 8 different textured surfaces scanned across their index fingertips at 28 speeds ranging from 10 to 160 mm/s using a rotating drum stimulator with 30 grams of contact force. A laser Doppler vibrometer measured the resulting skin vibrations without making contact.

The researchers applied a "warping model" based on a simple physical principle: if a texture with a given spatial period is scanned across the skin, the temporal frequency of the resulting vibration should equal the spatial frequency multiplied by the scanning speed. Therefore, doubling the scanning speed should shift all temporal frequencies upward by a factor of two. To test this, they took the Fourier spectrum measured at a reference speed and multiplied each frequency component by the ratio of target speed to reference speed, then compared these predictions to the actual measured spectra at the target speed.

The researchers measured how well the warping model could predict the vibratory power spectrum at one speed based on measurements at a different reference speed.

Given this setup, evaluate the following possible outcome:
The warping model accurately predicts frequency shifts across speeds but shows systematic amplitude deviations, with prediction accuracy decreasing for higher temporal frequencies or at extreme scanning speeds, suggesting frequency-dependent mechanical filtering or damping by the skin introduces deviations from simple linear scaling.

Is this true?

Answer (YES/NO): NO